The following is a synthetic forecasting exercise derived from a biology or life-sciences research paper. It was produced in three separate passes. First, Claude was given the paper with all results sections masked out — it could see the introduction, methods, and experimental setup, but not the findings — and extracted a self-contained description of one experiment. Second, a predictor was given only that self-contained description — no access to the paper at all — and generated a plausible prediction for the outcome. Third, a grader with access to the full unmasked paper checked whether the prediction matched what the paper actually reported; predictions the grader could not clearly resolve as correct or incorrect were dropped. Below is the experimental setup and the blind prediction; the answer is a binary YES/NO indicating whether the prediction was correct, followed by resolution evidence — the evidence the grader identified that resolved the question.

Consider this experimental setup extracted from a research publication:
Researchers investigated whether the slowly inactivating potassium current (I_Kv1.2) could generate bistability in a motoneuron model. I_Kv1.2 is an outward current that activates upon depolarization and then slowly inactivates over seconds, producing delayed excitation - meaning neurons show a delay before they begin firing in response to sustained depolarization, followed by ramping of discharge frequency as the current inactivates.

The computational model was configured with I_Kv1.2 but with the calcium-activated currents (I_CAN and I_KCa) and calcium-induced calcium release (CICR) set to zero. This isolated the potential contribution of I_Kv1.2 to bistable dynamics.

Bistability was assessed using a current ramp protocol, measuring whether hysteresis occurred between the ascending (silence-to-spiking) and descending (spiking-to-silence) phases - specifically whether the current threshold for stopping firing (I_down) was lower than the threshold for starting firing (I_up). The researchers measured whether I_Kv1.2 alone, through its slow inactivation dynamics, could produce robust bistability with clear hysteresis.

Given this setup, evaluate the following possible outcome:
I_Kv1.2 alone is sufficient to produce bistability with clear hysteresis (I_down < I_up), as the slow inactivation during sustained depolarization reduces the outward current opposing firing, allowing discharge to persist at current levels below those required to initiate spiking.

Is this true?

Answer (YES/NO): NO